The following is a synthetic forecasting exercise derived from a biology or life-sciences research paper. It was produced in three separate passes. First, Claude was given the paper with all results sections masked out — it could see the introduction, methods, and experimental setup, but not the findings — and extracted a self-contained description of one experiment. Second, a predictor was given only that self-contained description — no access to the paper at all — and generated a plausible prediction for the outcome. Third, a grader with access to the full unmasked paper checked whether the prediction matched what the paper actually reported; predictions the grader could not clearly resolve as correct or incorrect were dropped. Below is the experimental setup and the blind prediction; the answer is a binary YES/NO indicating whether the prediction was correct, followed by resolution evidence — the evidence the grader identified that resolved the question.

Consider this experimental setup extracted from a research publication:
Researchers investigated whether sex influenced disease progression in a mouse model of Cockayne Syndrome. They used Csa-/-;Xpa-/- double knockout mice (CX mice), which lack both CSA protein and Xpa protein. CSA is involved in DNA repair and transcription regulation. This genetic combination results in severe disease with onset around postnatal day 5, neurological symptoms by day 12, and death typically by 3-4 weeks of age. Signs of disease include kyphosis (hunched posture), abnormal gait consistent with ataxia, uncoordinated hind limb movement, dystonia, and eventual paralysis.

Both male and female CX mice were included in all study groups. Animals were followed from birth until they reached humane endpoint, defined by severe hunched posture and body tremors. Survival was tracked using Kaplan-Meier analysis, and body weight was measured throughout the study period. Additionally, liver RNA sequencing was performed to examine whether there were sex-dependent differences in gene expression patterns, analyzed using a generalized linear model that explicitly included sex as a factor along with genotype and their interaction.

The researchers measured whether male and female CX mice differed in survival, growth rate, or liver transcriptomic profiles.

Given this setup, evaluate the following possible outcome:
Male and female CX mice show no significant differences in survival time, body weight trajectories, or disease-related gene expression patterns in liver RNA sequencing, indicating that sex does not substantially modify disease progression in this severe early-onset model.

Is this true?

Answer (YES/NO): YES